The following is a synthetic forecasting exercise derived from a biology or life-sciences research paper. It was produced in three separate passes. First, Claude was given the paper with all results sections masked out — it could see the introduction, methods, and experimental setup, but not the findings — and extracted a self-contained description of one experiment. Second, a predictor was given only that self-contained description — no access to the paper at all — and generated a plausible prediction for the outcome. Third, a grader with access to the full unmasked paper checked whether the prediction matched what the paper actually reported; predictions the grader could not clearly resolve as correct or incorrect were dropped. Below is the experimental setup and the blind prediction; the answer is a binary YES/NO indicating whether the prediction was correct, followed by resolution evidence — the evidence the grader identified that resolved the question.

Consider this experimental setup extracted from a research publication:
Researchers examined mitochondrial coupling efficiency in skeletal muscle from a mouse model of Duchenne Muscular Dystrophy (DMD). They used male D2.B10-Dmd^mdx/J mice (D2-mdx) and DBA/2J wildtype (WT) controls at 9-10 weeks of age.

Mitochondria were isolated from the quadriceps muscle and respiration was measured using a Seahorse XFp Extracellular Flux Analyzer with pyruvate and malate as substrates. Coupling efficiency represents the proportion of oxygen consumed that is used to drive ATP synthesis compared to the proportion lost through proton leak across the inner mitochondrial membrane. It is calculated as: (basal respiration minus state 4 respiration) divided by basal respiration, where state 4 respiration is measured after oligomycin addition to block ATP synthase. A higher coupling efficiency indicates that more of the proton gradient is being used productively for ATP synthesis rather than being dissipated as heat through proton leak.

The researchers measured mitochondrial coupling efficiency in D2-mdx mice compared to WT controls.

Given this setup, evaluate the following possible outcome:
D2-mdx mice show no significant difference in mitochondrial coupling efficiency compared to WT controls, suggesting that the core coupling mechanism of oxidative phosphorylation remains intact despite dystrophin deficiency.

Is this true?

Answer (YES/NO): YES